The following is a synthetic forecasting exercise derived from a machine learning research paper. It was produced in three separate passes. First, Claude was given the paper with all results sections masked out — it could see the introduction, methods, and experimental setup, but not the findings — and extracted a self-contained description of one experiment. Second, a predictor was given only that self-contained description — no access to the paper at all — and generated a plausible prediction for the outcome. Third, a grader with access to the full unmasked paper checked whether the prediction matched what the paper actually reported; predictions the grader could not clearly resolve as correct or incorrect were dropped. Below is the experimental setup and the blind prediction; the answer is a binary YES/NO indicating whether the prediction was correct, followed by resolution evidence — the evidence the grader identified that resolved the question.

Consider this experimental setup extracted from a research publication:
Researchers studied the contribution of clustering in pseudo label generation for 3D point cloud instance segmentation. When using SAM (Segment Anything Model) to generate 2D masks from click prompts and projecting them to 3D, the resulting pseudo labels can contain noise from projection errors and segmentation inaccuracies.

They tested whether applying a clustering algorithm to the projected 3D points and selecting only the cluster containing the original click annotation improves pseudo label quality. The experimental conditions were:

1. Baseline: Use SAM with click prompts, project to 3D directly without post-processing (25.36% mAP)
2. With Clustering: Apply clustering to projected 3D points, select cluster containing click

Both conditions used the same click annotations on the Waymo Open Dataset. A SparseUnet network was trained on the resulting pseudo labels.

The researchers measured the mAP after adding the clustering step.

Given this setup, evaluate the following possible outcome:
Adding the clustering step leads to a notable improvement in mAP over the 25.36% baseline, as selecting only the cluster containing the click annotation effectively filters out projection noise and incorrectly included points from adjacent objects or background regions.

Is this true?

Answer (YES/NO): YES